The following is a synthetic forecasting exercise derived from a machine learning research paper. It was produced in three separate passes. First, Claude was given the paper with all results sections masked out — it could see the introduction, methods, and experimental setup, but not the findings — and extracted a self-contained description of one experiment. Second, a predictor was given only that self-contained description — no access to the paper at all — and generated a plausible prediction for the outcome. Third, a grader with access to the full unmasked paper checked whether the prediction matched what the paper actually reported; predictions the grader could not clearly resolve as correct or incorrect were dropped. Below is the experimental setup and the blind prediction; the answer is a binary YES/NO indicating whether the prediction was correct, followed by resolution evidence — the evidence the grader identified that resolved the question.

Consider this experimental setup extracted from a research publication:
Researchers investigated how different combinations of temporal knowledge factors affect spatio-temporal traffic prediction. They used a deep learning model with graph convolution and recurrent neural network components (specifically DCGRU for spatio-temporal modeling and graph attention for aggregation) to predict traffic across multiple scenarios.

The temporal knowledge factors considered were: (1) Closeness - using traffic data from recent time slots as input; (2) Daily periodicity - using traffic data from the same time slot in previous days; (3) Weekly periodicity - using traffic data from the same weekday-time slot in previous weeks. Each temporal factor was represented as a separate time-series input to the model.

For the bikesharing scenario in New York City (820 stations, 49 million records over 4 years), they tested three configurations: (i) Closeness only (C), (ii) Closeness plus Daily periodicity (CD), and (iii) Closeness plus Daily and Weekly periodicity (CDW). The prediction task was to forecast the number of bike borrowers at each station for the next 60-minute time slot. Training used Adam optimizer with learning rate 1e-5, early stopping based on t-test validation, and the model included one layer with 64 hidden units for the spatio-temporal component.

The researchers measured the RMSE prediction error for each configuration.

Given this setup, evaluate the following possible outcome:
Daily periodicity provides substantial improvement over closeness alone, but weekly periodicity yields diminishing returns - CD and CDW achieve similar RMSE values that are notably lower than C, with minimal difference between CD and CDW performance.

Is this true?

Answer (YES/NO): YES